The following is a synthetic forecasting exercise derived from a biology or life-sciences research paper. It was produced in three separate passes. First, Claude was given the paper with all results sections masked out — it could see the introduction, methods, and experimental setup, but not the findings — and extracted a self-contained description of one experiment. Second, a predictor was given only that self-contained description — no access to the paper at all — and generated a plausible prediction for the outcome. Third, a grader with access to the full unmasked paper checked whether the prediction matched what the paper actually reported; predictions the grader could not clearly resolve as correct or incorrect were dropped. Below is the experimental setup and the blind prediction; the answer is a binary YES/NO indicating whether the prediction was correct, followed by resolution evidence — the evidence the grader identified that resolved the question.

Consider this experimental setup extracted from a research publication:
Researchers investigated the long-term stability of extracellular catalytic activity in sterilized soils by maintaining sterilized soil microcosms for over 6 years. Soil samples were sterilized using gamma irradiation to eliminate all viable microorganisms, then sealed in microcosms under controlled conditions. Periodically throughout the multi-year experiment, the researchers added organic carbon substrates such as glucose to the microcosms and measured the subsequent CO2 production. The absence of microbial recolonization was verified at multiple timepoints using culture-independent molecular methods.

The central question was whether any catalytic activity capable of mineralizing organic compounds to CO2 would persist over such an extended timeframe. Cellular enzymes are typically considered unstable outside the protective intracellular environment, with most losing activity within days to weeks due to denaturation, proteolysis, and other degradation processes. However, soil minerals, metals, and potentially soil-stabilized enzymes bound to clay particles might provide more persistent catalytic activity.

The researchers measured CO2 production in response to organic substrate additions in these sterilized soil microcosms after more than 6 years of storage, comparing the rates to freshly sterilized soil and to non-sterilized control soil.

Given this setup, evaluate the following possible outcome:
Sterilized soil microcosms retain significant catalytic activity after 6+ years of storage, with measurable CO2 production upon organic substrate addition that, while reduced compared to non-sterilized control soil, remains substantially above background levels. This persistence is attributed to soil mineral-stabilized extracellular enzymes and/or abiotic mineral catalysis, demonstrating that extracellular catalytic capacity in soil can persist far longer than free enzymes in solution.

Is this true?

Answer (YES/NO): YES